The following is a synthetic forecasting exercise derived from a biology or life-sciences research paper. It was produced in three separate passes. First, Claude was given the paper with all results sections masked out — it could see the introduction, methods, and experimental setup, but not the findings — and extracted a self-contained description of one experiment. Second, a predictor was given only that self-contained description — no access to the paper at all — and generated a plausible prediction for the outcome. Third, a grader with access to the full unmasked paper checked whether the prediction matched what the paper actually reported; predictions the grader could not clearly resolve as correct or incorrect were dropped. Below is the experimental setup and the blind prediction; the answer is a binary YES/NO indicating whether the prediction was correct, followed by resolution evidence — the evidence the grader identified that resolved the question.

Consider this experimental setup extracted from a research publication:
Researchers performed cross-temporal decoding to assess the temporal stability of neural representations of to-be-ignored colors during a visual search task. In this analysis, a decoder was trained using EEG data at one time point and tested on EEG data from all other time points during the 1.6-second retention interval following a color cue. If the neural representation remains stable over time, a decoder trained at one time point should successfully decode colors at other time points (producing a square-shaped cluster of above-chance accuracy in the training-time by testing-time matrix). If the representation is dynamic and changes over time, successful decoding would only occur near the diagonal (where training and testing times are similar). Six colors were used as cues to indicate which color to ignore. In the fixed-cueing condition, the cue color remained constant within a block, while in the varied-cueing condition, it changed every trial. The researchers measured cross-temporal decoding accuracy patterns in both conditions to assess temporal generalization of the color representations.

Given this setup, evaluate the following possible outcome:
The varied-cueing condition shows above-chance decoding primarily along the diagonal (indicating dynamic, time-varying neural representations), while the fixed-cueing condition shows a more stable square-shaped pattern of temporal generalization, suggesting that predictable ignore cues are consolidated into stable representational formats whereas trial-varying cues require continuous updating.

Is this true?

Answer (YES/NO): YES